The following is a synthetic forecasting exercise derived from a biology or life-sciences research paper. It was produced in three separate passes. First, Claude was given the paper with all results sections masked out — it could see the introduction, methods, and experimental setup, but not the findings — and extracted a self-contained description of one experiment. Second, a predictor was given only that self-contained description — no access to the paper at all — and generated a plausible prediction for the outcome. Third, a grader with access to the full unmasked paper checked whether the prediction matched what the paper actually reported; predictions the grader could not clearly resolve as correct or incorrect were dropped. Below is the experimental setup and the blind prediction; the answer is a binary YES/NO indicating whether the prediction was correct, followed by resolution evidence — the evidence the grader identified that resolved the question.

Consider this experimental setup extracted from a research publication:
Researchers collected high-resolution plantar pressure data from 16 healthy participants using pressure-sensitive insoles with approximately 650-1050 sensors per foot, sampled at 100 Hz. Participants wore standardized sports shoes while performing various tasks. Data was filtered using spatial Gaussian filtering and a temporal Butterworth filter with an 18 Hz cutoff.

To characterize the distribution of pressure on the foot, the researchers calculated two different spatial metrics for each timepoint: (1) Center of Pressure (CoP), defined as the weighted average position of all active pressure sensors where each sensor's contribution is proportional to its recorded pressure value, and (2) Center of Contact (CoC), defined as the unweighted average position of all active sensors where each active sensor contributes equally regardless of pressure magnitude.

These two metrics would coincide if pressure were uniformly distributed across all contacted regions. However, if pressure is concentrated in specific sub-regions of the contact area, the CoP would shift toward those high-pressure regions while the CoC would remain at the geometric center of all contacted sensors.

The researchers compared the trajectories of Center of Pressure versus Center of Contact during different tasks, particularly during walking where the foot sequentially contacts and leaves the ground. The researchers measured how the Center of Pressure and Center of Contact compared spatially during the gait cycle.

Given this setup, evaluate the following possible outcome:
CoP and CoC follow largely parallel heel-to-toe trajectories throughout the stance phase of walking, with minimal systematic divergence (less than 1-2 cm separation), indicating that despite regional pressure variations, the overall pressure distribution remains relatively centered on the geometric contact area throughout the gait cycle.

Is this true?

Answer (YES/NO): NO